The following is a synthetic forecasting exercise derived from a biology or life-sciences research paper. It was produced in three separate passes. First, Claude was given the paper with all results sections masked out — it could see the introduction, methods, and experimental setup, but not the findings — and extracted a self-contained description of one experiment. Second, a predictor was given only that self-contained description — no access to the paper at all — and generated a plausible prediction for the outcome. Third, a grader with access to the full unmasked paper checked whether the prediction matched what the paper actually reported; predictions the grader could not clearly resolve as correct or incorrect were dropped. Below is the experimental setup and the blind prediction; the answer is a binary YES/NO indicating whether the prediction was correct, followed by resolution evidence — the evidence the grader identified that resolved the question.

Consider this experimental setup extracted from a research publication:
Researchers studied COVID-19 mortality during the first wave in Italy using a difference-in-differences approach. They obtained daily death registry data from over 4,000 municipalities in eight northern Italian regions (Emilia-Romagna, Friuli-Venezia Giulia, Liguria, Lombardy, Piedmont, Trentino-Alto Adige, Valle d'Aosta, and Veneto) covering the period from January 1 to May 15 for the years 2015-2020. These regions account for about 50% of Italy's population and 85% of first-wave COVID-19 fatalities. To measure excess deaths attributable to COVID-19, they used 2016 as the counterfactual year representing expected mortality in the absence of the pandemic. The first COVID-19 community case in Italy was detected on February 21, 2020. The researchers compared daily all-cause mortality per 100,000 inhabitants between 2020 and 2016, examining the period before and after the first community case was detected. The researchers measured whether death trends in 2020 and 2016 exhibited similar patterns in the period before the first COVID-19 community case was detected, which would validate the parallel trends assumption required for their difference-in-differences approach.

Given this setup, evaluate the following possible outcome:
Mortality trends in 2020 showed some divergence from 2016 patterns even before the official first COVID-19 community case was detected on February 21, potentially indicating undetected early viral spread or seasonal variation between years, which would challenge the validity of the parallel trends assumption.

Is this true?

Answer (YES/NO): NO